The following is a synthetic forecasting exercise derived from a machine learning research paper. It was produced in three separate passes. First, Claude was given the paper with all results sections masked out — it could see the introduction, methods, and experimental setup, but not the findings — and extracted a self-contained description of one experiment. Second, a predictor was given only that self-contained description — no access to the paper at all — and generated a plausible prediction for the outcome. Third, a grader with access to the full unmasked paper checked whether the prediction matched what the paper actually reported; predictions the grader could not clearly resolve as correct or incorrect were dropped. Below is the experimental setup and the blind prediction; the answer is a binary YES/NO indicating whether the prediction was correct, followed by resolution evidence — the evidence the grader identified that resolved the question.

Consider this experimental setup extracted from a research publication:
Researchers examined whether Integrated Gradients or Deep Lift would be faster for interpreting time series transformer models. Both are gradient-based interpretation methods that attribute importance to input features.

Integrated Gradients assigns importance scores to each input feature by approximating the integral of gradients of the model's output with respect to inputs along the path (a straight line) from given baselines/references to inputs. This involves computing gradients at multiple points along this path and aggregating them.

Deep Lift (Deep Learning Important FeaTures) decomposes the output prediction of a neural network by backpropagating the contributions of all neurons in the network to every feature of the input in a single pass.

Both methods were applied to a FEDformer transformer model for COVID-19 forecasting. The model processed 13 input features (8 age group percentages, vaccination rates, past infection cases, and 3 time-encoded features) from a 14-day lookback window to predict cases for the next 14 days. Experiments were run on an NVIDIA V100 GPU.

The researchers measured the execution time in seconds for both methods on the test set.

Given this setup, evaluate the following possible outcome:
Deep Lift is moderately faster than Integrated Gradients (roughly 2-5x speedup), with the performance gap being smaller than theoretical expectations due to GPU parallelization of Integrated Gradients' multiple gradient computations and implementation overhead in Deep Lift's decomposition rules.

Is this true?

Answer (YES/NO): YES